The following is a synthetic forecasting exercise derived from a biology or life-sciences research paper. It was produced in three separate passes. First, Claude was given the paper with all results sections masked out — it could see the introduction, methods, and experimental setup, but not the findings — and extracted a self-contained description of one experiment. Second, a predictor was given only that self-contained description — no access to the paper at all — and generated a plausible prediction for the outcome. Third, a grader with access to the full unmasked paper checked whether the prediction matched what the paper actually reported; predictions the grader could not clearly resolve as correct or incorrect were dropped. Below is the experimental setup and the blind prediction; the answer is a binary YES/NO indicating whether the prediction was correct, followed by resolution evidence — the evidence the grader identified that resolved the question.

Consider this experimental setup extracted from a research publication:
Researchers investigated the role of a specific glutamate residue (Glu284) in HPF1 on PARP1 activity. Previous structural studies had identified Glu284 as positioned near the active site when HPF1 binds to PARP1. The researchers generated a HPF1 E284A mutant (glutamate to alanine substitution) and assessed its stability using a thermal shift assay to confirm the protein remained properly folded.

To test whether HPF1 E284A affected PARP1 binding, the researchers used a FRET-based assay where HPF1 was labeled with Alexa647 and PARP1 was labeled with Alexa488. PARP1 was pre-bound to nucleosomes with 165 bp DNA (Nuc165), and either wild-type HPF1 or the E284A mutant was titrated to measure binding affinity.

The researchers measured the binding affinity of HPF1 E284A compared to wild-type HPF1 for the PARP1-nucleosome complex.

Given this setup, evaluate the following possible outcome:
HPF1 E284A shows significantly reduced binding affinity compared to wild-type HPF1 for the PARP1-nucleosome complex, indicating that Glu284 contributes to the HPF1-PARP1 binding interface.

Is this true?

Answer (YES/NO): NO